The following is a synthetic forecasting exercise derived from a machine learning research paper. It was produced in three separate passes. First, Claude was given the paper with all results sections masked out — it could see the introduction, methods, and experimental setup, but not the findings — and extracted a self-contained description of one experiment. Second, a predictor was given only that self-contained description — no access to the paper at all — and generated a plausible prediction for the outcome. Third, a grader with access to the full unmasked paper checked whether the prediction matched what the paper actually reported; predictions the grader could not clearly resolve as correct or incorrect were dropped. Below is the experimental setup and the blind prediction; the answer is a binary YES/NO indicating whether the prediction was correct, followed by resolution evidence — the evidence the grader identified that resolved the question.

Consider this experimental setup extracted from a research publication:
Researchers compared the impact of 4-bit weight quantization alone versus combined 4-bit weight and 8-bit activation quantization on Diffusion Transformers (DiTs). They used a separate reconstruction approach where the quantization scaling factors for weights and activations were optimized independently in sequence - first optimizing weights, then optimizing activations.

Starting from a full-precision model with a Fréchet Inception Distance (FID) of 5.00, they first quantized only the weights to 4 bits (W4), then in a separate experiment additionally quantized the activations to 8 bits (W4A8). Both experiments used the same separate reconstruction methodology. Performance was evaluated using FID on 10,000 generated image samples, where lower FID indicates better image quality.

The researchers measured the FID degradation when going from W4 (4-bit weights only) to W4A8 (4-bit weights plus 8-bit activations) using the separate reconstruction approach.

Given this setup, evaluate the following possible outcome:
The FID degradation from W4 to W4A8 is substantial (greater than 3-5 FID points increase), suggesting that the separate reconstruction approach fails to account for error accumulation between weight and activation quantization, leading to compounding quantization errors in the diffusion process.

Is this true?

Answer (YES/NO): YES